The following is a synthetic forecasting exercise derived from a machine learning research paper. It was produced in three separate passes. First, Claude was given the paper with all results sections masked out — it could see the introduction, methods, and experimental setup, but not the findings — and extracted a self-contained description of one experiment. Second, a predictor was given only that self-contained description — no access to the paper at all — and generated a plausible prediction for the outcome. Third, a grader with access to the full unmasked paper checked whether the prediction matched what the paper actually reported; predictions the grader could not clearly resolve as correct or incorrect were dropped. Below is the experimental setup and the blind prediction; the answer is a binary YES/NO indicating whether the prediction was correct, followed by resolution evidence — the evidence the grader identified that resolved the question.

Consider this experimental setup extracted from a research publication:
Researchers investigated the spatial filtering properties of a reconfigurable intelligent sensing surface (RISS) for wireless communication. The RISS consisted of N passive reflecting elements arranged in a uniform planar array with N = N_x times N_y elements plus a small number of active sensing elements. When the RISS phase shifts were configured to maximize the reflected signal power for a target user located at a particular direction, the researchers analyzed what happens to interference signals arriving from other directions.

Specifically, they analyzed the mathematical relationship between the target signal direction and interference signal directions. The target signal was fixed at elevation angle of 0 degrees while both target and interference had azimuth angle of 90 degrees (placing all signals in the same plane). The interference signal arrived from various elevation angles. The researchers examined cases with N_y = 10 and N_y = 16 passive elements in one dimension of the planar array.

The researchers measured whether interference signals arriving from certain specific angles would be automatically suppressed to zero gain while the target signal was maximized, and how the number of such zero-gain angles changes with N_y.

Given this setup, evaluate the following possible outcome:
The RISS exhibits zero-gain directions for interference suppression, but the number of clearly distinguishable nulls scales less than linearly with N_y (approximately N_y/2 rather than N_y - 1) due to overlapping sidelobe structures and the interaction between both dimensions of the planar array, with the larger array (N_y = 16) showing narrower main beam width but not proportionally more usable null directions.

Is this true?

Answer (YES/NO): NO